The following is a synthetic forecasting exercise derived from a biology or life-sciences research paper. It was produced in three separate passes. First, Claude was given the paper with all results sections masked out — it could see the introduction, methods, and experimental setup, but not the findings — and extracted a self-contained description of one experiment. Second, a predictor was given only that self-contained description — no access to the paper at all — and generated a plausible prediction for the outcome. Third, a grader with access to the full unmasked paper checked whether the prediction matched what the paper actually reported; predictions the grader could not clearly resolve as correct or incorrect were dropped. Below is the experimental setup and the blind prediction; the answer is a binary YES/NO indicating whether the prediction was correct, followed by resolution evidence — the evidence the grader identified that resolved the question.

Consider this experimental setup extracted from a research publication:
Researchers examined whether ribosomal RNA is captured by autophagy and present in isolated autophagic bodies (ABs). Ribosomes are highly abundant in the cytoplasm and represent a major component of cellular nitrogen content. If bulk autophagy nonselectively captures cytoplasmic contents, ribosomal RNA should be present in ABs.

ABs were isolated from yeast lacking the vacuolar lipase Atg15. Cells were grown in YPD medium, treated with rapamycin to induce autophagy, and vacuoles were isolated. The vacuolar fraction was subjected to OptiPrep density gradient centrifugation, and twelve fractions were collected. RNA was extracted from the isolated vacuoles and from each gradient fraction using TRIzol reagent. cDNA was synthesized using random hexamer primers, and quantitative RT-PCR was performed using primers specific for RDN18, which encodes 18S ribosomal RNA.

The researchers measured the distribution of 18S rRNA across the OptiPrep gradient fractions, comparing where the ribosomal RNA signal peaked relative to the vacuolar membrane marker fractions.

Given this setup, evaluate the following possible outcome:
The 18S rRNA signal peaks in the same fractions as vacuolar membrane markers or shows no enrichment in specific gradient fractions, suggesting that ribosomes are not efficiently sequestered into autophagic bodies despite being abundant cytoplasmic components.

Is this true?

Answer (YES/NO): NO